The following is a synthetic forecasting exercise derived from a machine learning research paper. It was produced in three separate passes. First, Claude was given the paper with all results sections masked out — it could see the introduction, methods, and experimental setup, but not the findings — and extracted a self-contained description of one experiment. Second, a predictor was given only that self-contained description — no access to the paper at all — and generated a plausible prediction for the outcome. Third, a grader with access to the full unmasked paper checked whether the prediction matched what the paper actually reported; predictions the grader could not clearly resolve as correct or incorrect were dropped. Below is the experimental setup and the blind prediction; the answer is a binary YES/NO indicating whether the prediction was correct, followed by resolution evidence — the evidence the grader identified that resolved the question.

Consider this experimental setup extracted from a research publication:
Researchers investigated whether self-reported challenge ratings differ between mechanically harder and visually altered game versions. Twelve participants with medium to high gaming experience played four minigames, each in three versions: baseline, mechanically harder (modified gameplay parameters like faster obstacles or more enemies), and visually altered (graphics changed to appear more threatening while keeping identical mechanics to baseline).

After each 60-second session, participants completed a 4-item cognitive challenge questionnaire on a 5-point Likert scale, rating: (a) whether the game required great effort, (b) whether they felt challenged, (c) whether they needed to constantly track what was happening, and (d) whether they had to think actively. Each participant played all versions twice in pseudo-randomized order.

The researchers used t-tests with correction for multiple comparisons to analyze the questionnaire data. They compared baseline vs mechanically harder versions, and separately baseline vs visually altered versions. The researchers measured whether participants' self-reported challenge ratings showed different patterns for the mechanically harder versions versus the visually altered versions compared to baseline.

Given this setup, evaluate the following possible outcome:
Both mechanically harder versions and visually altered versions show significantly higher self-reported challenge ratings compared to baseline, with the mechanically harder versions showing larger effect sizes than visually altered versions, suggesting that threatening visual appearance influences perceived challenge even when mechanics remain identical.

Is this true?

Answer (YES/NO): NO